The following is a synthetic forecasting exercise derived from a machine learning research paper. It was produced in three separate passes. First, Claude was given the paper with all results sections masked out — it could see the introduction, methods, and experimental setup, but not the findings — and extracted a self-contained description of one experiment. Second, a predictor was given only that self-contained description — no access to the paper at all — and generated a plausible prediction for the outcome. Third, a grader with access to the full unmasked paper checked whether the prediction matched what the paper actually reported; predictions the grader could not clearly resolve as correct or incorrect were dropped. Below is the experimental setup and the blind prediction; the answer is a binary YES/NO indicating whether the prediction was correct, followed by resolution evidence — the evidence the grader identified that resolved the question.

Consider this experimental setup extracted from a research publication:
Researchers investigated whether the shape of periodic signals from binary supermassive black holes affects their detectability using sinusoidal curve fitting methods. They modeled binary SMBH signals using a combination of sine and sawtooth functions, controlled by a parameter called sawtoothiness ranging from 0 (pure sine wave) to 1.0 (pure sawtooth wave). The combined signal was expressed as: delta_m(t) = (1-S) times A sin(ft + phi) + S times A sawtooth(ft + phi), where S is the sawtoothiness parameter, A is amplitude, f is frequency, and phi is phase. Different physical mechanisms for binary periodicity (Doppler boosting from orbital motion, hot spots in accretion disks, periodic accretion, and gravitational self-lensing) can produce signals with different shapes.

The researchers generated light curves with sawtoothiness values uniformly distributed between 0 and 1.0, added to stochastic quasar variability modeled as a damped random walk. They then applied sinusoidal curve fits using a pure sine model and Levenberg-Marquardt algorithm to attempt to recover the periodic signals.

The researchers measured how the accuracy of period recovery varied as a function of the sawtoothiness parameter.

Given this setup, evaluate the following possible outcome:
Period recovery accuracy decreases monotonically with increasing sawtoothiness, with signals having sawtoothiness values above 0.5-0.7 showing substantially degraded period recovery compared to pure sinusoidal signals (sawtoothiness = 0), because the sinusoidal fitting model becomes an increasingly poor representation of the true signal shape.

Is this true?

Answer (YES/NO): NO